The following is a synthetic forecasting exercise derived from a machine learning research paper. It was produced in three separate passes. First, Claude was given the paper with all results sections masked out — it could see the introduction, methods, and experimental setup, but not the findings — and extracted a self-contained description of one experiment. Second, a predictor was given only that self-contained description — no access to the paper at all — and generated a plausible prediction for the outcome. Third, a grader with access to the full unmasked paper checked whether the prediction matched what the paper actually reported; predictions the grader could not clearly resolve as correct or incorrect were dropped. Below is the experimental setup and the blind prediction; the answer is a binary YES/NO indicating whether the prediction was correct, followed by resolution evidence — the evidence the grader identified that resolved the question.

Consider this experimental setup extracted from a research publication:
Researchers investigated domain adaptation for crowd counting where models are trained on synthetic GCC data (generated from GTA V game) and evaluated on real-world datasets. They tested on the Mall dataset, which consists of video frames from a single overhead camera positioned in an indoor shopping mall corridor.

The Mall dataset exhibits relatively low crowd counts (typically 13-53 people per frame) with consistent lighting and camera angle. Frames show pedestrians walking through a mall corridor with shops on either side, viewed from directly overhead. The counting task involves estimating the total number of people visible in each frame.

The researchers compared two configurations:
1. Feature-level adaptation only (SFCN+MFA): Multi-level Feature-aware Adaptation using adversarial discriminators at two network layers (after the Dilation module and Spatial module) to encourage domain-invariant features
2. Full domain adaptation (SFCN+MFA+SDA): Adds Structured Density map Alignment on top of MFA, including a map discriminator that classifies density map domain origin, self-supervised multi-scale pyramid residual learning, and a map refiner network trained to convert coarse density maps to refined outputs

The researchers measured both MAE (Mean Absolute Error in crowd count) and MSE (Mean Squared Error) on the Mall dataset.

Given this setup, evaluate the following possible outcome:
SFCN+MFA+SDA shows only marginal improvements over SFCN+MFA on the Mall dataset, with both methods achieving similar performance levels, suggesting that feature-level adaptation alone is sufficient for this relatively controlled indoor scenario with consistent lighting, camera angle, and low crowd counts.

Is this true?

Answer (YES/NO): NO